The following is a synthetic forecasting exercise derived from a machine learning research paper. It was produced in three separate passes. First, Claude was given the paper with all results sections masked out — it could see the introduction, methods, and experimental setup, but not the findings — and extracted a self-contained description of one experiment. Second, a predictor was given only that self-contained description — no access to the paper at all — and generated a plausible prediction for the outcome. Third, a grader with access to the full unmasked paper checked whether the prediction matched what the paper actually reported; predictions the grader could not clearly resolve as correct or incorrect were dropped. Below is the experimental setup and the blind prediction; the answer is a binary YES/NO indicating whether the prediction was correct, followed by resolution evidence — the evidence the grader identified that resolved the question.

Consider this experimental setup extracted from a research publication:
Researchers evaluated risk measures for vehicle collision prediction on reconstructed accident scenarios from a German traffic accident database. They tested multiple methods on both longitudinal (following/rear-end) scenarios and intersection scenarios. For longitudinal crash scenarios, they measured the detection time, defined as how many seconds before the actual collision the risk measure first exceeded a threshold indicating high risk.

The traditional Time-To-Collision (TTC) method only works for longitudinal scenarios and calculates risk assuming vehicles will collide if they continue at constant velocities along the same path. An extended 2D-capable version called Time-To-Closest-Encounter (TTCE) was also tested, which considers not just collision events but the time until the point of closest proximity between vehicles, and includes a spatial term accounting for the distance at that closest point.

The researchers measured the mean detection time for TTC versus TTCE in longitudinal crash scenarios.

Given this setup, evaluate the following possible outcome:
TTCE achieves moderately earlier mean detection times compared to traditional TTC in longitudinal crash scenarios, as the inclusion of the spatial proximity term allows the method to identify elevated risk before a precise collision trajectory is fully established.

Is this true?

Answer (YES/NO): NO